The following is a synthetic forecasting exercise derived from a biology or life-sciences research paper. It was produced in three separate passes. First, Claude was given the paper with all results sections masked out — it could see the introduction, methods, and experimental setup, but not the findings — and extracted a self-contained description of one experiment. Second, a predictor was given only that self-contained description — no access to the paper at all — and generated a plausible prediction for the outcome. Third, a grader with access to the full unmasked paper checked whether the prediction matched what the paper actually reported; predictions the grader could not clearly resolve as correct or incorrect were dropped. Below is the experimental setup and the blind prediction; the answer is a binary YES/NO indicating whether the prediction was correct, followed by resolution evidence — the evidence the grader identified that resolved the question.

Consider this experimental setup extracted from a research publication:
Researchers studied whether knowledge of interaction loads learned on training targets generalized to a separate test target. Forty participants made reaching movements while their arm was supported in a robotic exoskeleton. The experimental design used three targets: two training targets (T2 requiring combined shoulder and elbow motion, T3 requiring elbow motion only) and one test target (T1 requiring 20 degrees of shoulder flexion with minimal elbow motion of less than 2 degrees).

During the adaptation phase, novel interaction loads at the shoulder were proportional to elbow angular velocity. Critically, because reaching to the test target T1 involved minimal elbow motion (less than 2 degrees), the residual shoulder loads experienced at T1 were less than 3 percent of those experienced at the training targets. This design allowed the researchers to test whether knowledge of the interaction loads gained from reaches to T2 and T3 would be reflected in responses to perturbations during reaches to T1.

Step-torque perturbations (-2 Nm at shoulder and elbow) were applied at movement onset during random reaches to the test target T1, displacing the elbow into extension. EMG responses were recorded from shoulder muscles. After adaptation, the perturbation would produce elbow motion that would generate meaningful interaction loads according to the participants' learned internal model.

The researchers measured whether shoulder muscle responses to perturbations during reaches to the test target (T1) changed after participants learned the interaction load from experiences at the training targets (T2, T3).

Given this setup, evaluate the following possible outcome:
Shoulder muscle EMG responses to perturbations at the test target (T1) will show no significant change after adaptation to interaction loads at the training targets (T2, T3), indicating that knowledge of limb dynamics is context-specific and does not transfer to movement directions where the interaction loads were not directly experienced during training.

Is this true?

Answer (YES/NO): NO